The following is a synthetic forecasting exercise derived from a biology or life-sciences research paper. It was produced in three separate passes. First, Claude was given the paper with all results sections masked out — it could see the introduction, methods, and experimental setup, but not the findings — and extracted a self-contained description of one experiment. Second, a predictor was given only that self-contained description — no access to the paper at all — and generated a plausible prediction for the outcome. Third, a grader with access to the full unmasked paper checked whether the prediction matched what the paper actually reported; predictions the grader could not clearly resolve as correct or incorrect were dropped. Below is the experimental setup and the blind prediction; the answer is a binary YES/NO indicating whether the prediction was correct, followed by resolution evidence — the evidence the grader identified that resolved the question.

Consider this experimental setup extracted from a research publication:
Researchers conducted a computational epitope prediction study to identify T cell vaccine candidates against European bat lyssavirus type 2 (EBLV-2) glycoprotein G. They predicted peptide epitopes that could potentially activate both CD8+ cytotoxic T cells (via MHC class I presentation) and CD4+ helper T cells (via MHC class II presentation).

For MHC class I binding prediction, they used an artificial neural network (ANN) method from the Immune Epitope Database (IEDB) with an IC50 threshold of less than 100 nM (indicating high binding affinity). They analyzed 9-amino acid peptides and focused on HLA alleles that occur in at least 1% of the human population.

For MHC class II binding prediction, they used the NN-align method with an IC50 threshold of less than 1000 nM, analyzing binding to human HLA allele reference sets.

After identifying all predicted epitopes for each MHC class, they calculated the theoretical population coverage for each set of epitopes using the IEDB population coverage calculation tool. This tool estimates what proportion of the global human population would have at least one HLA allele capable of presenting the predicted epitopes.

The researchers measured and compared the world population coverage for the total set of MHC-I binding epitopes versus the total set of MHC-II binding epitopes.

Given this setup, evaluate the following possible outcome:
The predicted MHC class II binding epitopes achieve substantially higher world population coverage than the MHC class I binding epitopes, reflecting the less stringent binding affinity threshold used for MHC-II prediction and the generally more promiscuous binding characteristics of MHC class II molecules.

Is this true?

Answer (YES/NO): YES